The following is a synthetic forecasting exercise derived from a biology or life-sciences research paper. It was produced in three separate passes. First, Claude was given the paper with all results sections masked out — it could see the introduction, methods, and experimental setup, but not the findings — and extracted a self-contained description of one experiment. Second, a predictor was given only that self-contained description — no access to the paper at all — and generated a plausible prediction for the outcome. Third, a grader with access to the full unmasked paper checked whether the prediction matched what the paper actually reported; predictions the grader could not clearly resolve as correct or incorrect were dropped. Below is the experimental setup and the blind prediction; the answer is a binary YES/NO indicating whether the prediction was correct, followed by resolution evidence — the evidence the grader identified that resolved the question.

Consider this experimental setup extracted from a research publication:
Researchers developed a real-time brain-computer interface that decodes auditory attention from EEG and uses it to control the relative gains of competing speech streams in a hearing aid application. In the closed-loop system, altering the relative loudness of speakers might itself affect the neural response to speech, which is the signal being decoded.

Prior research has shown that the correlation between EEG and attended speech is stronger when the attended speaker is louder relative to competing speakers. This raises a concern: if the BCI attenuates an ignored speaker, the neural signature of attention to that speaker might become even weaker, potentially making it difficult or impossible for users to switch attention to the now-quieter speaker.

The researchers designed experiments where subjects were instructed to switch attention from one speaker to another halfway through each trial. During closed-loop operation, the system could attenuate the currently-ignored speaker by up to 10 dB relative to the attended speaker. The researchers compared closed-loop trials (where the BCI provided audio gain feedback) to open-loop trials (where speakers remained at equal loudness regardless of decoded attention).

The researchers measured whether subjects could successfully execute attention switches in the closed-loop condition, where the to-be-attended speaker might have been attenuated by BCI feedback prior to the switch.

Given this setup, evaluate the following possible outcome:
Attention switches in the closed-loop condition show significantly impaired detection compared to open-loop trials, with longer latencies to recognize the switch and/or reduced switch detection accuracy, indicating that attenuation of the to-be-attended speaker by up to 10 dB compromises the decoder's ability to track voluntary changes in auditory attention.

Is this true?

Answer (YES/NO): NO